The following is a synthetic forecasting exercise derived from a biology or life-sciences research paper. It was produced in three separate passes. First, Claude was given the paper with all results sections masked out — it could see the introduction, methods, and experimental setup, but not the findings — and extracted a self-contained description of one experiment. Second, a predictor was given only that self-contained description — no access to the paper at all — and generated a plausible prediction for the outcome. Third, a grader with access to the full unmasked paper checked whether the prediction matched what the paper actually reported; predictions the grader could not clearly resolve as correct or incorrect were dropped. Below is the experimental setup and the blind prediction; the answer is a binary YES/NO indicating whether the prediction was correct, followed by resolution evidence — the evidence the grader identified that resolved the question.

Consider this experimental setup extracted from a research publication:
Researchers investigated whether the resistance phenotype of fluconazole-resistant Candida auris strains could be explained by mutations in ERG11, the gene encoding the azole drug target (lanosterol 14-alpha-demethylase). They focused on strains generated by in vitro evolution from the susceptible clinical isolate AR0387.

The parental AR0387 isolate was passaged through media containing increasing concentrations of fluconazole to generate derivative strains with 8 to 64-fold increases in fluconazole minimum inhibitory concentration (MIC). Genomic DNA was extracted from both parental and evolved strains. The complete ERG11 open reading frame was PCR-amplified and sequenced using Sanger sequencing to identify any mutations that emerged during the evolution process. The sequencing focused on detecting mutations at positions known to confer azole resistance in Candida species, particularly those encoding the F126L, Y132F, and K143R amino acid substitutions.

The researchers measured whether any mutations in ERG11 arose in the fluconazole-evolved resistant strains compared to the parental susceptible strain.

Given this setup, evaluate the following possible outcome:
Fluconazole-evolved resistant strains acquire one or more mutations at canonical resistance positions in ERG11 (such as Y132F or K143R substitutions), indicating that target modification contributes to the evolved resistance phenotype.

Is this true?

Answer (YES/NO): NO